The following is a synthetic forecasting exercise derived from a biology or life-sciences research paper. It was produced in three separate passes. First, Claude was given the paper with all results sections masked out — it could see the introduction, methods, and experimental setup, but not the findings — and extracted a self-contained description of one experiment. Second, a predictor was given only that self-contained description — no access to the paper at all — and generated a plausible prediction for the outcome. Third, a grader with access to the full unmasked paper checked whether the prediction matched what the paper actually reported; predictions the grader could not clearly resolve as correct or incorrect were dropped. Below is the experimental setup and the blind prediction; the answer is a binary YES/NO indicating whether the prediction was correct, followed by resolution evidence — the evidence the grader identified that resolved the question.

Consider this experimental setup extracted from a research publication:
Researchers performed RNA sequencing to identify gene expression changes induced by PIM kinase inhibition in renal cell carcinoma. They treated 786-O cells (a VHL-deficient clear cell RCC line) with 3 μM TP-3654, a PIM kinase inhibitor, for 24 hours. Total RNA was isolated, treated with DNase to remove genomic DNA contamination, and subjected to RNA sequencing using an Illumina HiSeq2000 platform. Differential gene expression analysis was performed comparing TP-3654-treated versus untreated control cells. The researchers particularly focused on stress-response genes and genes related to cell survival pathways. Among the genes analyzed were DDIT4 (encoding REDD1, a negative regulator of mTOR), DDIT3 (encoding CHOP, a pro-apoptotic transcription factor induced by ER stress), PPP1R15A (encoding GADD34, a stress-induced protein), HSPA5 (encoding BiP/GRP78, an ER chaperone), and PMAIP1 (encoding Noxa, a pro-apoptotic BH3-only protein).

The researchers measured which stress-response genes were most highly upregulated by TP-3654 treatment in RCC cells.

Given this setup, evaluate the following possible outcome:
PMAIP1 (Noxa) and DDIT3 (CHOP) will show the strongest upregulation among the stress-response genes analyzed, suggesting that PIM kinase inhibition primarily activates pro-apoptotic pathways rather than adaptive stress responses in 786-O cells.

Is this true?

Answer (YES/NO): NO